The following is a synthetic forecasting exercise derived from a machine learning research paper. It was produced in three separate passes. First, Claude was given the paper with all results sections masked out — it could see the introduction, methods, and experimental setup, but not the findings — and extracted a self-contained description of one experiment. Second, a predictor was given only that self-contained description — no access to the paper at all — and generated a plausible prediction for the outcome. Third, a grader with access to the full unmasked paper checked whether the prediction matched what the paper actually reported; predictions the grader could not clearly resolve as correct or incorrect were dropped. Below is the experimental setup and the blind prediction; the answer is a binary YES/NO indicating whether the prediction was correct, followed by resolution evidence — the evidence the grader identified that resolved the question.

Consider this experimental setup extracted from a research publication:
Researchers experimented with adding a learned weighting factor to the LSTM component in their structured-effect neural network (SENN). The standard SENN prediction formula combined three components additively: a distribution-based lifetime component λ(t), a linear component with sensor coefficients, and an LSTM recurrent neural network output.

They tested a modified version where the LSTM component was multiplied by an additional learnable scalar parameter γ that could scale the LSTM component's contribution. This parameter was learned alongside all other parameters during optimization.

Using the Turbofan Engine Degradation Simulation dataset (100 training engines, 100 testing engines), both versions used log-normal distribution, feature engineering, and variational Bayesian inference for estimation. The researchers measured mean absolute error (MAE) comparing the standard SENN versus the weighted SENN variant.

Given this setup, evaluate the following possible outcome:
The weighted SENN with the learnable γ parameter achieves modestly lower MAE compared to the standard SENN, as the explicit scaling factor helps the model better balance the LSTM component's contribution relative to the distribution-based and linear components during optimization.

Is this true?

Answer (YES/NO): NO